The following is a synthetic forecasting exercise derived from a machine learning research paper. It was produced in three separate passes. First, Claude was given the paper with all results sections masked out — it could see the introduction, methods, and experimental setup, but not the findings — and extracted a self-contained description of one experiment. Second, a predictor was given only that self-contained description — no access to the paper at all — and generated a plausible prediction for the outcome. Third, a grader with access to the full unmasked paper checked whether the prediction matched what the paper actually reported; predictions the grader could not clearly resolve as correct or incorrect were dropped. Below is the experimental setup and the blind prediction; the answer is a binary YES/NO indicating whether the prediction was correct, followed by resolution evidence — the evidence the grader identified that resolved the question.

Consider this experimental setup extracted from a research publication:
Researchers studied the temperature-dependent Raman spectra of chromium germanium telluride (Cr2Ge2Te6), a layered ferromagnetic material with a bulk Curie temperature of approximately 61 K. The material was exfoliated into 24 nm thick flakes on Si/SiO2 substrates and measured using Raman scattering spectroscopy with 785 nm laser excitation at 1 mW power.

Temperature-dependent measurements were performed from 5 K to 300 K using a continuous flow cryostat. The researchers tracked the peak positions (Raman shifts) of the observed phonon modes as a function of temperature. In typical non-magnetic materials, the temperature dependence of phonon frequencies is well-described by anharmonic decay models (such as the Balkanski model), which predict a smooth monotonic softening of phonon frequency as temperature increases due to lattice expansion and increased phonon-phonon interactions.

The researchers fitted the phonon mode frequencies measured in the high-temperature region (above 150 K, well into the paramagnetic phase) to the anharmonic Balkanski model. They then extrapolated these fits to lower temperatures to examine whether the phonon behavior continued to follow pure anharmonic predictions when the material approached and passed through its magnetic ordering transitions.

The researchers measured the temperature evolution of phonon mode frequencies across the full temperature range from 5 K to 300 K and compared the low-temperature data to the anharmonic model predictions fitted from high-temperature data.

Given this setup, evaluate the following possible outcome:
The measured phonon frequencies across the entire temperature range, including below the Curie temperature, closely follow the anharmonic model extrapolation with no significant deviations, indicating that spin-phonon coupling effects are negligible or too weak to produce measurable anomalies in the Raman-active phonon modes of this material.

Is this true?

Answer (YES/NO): NO